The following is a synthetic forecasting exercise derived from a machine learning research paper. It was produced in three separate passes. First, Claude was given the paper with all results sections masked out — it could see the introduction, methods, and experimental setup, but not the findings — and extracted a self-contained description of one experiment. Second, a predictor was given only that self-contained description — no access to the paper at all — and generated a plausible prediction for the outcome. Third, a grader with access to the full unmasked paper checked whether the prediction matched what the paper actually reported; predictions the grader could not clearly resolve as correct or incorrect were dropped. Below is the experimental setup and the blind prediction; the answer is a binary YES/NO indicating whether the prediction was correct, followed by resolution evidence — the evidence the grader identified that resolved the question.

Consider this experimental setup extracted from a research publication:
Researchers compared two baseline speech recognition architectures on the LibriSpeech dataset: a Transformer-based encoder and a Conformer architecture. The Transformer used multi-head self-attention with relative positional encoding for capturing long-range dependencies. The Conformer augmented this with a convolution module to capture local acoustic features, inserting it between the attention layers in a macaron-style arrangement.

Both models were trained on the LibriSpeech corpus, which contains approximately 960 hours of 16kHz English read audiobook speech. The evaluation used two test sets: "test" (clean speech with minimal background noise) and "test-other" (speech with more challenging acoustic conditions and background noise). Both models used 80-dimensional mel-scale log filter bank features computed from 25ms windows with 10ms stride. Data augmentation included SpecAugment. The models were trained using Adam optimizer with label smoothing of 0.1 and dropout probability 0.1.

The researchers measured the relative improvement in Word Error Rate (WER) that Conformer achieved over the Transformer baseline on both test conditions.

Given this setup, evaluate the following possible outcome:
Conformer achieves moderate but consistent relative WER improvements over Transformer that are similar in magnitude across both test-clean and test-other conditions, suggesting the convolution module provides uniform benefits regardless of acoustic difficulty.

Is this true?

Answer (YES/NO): NO